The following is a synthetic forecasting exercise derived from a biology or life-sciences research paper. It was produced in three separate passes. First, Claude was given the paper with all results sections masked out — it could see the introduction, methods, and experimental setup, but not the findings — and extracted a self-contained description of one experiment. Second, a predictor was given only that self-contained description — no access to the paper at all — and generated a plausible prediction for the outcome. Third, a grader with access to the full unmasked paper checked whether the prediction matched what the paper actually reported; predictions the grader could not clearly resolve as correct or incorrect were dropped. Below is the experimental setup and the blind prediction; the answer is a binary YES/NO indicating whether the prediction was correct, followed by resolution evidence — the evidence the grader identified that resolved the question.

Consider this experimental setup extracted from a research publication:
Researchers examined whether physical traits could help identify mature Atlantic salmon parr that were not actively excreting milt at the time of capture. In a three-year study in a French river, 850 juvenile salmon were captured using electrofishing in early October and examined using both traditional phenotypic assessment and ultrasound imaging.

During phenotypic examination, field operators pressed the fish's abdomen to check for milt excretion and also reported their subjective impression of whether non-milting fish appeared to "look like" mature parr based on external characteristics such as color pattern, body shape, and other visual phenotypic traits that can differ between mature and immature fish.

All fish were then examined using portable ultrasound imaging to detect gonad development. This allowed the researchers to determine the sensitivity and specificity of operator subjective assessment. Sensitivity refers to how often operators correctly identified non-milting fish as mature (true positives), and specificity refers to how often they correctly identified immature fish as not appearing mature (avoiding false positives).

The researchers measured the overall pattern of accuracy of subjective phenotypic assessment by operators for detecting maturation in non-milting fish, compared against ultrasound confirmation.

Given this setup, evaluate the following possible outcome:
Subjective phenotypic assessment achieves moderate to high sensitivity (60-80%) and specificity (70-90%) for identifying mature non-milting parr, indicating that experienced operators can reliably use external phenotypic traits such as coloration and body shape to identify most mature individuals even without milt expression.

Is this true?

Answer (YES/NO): NO